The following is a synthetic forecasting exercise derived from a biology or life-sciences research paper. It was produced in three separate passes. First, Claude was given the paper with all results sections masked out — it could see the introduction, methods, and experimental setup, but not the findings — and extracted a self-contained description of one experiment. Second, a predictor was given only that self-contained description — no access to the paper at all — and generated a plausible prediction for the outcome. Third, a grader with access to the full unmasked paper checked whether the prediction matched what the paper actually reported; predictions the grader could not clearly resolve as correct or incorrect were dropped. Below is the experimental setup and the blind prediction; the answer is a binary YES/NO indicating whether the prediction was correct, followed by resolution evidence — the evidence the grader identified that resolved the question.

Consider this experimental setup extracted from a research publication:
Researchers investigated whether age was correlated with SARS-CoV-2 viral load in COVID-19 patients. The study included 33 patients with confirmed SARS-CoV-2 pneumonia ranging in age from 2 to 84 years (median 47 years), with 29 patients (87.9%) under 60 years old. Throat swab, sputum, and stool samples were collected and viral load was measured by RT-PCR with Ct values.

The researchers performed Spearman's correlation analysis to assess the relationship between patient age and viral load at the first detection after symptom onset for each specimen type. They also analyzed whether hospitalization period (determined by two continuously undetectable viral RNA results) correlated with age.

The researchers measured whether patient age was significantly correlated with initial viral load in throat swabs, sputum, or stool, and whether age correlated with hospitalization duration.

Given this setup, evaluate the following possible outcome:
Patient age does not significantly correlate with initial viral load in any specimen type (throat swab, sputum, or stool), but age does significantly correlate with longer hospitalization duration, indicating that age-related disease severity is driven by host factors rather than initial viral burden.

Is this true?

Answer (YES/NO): NO